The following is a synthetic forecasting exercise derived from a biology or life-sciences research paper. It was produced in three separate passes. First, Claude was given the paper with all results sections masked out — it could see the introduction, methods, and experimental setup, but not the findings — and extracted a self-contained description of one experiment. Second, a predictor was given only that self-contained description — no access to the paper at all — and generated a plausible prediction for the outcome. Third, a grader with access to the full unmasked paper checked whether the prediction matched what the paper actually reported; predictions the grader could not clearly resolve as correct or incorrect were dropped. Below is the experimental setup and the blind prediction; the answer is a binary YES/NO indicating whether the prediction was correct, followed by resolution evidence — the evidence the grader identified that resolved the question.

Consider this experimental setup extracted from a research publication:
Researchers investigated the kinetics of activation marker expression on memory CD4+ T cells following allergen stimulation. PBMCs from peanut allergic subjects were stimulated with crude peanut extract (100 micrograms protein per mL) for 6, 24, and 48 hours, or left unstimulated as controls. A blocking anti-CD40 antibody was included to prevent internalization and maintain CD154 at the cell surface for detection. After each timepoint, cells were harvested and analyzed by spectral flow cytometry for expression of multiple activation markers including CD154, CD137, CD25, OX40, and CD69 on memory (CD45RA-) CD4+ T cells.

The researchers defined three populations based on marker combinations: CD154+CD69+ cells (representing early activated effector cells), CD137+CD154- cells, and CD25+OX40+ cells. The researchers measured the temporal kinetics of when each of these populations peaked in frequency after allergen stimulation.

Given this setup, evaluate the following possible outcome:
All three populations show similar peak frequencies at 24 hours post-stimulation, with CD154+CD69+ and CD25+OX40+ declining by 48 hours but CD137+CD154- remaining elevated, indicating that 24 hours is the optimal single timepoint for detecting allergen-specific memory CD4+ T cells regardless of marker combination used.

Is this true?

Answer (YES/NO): NO